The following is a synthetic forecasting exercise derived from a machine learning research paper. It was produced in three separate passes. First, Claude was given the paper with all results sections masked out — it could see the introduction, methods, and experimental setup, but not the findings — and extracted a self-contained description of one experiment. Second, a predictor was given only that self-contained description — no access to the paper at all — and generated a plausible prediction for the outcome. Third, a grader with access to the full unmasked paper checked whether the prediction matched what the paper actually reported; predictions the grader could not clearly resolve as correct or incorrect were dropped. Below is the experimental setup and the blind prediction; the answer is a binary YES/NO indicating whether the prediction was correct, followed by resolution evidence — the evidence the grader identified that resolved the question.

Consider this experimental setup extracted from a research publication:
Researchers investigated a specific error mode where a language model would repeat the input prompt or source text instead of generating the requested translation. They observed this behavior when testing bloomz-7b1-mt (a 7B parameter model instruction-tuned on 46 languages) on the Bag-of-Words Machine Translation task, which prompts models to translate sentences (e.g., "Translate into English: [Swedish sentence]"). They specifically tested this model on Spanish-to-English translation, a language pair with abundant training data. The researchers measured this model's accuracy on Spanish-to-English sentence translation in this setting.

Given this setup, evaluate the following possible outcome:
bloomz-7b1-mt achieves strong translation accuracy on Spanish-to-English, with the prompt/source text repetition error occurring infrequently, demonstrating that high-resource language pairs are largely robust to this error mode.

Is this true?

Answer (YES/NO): NO